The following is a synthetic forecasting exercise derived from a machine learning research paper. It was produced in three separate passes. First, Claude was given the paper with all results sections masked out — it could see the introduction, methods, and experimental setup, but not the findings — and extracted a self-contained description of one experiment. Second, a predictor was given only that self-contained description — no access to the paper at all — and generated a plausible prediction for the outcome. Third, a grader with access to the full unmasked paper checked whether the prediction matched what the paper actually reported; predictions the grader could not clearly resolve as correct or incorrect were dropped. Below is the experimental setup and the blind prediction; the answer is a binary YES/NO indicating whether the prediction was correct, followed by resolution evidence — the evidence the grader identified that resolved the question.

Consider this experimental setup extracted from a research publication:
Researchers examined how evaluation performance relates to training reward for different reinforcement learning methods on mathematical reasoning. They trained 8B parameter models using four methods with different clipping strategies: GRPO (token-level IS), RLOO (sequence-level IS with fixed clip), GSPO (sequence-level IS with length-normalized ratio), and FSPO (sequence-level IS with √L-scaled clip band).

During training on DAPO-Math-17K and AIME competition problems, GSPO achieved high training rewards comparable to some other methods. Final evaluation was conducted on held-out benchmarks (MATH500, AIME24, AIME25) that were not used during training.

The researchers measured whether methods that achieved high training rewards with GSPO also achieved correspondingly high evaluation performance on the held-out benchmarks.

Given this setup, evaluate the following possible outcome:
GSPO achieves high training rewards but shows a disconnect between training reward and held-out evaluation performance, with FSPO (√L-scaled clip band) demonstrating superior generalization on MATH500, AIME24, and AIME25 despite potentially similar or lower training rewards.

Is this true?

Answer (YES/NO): YES